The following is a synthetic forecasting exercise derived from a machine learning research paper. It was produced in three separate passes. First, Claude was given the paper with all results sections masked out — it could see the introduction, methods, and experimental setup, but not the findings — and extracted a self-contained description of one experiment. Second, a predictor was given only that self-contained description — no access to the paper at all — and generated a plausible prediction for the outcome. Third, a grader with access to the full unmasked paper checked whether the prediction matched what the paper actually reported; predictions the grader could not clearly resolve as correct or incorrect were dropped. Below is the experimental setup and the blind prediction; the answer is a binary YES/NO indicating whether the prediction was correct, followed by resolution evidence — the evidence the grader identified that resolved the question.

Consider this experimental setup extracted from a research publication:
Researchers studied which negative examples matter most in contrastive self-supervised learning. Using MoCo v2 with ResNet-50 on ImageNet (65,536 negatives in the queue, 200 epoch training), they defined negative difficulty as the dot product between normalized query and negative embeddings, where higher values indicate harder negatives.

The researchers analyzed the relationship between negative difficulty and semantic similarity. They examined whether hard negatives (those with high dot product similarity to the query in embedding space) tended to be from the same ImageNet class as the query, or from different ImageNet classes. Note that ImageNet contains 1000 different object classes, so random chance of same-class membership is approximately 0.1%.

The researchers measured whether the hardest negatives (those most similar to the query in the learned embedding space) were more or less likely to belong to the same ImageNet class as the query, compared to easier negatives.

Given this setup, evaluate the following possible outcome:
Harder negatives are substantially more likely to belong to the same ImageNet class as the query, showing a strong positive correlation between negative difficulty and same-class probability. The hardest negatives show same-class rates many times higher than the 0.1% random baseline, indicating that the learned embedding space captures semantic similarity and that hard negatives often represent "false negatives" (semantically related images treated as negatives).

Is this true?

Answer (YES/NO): YES